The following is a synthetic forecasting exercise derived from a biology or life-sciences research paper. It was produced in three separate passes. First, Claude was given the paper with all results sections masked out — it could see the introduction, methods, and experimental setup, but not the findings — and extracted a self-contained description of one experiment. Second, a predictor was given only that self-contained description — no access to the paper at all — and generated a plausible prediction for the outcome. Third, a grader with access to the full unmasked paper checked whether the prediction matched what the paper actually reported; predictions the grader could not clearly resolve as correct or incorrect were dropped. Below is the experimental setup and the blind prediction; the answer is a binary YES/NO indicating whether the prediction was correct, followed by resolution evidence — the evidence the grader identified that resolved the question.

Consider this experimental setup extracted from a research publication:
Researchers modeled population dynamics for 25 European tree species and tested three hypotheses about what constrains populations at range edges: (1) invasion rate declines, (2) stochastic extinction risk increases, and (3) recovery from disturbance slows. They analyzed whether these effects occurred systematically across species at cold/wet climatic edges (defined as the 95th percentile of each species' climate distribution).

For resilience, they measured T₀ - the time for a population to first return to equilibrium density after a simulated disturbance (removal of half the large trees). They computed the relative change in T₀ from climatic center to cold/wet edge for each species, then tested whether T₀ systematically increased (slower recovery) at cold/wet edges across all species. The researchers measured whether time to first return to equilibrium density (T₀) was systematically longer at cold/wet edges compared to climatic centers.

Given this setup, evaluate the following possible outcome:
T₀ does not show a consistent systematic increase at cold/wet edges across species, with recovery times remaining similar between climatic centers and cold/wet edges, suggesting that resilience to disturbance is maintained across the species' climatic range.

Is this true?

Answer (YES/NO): YES